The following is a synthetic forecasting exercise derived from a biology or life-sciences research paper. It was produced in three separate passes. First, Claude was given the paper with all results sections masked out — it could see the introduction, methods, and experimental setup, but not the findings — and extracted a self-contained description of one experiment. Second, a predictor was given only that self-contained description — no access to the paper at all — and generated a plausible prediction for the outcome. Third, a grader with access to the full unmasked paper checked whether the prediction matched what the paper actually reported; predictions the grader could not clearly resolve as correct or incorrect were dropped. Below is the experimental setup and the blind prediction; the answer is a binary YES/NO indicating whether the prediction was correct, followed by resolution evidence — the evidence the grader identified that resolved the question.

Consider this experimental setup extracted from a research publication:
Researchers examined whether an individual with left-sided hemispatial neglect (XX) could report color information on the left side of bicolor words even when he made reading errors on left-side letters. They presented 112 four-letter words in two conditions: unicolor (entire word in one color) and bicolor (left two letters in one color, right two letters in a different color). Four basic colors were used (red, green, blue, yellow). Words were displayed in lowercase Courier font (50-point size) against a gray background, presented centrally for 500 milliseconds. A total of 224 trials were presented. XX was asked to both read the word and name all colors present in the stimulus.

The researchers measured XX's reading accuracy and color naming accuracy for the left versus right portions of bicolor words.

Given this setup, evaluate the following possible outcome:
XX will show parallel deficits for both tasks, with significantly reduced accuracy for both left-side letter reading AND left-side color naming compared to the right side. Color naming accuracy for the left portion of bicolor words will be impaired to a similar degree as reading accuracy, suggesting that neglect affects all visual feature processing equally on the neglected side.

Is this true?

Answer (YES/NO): NO